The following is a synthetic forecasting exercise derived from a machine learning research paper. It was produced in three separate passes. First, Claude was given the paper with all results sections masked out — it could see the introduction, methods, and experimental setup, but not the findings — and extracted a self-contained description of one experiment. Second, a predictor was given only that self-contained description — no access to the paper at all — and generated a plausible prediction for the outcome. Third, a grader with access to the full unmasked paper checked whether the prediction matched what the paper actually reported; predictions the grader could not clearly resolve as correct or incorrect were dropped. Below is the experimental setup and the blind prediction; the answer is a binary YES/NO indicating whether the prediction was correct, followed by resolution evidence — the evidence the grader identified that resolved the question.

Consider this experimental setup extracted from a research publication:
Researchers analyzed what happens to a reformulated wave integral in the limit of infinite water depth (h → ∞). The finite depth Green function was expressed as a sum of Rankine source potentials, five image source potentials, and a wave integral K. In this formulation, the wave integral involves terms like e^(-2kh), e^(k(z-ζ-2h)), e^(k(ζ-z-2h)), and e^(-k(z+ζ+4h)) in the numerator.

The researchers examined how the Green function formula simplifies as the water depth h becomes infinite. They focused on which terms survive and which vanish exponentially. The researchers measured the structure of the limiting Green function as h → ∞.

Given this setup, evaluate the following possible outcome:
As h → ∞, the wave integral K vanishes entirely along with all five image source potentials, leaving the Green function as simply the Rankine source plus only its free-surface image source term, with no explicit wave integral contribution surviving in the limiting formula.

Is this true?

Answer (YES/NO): NO